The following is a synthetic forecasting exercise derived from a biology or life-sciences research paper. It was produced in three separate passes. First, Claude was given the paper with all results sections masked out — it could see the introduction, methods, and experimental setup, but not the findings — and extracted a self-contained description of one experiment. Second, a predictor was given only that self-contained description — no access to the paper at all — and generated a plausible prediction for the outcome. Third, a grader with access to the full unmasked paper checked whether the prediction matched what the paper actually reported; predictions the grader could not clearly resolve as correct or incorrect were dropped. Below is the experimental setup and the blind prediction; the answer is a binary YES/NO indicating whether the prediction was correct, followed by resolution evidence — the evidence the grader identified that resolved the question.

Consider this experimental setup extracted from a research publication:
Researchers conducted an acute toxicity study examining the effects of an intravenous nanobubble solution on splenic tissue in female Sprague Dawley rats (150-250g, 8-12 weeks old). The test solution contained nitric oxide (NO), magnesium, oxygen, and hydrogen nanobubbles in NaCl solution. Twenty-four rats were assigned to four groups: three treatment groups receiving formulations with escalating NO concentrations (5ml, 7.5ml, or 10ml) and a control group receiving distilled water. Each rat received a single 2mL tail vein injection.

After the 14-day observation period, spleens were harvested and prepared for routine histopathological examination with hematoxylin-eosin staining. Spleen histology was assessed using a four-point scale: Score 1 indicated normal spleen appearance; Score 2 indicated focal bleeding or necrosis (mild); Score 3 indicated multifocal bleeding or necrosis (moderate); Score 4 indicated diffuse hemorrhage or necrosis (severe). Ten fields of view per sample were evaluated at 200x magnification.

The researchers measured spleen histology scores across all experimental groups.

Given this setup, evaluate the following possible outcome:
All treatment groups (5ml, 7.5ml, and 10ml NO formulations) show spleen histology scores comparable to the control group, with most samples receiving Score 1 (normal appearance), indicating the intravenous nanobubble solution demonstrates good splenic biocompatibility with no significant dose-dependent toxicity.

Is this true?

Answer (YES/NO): NO